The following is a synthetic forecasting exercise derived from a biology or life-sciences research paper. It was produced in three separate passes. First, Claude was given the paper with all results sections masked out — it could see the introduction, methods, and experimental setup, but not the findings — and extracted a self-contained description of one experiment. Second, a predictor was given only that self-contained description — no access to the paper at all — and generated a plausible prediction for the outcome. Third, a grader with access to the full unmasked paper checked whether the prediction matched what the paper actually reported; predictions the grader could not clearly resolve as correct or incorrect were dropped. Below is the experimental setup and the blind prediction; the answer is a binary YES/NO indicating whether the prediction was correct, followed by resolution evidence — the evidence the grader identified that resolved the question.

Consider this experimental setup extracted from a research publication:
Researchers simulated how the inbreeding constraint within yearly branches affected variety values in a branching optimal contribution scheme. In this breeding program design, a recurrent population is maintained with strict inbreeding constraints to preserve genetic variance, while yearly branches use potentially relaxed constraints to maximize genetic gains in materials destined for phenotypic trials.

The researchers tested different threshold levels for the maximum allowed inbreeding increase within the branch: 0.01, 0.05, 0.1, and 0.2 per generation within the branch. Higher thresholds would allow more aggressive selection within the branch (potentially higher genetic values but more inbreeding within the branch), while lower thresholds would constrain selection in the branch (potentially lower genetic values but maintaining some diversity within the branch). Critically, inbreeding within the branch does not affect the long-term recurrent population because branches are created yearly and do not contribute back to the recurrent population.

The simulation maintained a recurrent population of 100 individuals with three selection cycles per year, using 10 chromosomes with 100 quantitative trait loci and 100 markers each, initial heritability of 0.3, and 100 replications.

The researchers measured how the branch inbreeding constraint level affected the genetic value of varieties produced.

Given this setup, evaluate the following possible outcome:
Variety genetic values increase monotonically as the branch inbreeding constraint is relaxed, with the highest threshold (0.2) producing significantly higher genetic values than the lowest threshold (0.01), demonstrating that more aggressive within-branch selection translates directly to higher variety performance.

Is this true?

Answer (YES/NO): NO